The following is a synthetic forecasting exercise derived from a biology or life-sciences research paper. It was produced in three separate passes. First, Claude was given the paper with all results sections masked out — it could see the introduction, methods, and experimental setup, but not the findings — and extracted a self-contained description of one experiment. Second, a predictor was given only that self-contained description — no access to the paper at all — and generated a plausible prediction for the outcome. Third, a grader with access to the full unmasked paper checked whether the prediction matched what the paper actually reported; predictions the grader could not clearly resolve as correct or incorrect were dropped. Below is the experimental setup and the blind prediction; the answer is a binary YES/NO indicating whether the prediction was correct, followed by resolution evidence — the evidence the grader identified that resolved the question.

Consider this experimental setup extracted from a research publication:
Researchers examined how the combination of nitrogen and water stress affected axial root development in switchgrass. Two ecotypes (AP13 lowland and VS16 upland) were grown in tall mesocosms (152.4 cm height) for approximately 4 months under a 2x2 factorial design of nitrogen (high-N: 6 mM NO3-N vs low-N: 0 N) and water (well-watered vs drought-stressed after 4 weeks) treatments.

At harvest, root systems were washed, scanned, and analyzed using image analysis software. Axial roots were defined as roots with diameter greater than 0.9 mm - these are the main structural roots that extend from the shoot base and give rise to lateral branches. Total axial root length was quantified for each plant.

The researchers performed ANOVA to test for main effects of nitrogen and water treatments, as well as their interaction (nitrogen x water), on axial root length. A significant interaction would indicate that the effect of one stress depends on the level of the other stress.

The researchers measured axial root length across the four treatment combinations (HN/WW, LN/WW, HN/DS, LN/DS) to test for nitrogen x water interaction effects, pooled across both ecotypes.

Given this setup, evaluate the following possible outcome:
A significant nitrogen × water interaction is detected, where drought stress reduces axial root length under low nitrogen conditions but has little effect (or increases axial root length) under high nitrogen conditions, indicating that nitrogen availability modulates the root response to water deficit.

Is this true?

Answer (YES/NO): NO